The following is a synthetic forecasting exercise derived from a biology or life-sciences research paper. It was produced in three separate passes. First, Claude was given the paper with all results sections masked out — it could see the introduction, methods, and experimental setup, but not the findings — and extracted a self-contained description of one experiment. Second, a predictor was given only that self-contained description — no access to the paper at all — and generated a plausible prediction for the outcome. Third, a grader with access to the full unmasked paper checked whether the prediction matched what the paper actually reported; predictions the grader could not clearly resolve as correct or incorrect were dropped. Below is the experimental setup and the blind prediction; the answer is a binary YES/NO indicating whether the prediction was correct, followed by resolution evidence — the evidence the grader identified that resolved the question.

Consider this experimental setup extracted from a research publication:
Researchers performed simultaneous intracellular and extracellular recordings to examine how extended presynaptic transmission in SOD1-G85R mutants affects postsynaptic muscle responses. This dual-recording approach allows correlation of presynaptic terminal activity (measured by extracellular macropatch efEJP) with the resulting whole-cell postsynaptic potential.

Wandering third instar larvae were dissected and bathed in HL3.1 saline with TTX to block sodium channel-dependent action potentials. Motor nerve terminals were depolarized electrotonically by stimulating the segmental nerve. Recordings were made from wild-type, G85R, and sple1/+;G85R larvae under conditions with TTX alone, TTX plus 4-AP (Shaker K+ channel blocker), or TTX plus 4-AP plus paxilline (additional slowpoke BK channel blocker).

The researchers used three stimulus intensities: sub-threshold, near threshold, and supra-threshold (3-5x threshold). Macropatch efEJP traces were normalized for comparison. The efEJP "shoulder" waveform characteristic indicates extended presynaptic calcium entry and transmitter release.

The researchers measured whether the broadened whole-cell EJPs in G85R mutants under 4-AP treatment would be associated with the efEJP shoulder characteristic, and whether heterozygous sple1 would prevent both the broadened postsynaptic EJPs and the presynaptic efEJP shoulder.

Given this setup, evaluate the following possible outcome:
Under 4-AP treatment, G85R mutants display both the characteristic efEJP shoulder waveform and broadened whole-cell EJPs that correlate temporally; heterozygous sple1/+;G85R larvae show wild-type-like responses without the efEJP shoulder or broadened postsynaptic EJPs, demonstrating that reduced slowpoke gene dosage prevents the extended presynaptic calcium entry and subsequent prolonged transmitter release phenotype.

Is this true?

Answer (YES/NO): NO